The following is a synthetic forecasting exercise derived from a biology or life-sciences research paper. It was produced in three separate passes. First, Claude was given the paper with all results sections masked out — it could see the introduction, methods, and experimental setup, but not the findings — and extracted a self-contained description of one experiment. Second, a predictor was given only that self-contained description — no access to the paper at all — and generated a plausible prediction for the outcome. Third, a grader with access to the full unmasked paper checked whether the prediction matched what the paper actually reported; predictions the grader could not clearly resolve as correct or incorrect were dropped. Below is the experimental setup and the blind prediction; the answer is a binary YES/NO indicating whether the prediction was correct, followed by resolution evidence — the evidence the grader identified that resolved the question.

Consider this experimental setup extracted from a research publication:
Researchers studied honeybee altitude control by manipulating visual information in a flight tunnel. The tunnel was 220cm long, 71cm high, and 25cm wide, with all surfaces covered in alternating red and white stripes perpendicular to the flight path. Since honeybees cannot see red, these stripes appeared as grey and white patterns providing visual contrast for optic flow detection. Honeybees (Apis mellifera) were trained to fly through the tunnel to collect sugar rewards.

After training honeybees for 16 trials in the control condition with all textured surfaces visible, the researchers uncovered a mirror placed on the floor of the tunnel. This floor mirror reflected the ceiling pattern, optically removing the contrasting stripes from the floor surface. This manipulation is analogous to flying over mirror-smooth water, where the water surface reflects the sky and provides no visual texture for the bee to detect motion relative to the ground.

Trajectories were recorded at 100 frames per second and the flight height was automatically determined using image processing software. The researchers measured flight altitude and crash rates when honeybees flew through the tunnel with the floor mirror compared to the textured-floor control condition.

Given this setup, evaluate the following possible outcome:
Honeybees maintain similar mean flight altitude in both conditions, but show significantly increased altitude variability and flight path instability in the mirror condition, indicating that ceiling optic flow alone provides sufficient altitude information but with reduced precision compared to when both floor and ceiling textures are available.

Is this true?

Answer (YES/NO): NO